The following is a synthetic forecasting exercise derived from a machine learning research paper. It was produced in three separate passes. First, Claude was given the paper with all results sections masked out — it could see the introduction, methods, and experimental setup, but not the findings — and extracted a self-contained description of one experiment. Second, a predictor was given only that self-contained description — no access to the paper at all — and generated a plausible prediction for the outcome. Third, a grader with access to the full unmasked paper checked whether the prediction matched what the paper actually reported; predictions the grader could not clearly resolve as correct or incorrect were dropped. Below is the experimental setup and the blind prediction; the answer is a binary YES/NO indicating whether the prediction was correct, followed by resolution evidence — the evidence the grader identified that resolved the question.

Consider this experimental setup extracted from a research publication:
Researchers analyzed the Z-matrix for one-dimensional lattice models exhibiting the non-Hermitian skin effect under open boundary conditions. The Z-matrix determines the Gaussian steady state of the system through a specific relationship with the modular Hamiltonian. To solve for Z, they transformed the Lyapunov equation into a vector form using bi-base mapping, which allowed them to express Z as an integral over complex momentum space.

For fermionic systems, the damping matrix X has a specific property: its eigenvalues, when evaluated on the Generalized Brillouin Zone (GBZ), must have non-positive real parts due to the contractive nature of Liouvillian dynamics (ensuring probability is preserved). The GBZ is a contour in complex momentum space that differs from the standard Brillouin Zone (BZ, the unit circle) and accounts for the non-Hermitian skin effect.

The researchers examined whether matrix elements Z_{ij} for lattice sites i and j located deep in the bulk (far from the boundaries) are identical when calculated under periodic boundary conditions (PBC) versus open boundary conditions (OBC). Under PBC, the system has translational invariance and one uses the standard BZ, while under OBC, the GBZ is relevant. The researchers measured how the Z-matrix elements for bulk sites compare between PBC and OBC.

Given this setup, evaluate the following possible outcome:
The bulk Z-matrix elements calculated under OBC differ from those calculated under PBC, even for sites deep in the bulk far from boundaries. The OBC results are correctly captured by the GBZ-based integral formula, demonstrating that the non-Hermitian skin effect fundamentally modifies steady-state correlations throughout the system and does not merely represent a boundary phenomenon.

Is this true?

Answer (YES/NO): NO